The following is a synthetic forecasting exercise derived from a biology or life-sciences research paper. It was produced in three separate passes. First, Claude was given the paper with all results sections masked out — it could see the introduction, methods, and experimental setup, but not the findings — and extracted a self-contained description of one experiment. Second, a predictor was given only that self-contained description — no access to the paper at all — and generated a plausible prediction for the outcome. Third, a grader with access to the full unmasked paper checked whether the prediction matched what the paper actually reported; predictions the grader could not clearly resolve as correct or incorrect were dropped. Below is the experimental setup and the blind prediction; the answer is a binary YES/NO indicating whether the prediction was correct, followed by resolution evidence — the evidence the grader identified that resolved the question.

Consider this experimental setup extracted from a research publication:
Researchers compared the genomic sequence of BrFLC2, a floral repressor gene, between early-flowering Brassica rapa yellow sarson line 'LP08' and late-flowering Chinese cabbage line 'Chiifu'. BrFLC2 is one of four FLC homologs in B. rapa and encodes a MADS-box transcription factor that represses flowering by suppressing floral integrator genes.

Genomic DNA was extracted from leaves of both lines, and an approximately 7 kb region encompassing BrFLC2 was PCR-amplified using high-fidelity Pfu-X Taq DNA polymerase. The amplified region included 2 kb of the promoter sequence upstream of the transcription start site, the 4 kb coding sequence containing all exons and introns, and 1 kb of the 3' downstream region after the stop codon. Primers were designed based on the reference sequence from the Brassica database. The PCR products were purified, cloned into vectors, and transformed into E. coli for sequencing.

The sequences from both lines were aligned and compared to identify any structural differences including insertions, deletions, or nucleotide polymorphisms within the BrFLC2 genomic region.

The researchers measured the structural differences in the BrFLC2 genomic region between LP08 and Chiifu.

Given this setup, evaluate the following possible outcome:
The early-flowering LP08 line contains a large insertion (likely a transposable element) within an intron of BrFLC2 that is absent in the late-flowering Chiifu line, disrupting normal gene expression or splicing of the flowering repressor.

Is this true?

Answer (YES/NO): NO